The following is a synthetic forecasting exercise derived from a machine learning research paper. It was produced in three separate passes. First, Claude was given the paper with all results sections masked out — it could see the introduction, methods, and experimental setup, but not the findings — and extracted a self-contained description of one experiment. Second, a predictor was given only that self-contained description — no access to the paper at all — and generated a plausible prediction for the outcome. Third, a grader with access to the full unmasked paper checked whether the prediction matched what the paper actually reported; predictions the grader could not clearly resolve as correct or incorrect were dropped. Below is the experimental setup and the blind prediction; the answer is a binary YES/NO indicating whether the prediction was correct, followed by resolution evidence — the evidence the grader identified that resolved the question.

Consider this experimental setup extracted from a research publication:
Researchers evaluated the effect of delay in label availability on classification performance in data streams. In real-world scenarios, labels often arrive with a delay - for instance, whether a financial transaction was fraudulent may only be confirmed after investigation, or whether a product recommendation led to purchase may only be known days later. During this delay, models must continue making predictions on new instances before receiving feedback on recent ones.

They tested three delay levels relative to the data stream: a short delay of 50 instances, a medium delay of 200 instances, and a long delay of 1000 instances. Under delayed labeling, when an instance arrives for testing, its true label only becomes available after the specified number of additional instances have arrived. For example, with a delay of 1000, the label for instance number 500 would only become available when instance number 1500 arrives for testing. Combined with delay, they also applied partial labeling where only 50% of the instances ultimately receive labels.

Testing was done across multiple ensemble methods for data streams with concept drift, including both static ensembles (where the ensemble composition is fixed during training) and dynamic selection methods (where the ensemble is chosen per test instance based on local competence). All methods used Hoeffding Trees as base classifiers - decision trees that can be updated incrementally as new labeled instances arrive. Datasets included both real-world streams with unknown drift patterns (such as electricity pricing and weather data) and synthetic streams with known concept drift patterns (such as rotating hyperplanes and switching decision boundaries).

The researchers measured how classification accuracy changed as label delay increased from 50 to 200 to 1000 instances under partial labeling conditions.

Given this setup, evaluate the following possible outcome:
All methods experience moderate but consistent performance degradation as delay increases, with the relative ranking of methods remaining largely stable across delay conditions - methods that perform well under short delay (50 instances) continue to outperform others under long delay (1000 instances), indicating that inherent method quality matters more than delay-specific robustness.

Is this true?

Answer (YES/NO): NO